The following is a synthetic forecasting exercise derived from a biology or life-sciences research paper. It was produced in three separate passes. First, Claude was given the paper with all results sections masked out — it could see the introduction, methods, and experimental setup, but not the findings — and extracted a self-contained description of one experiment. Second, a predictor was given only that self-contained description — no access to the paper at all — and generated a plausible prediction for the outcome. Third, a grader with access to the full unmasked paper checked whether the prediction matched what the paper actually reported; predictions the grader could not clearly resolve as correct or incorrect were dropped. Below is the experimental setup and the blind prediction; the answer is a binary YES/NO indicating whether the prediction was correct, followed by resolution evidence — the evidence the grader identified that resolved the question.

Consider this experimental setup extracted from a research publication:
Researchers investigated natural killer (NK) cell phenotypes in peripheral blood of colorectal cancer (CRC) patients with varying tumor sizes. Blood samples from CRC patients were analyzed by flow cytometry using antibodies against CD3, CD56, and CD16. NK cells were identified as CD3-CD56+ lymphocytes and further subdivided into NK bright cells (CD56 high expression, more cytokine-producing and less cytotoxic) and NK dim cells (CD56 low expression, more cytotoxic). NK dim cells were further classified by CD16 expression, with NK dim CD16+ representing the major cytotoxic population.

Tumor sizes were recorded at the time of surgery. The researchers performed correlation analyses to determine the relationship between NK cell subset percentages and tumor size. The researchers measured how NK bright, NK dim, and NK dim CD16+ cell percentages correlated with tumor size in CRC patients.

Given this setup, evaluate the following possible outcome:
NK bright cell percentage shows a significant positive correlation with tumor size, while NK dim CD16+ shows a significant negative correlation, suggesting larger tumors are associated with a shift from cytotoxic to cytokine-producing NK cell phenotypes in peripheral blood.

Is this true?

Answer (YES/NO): YES